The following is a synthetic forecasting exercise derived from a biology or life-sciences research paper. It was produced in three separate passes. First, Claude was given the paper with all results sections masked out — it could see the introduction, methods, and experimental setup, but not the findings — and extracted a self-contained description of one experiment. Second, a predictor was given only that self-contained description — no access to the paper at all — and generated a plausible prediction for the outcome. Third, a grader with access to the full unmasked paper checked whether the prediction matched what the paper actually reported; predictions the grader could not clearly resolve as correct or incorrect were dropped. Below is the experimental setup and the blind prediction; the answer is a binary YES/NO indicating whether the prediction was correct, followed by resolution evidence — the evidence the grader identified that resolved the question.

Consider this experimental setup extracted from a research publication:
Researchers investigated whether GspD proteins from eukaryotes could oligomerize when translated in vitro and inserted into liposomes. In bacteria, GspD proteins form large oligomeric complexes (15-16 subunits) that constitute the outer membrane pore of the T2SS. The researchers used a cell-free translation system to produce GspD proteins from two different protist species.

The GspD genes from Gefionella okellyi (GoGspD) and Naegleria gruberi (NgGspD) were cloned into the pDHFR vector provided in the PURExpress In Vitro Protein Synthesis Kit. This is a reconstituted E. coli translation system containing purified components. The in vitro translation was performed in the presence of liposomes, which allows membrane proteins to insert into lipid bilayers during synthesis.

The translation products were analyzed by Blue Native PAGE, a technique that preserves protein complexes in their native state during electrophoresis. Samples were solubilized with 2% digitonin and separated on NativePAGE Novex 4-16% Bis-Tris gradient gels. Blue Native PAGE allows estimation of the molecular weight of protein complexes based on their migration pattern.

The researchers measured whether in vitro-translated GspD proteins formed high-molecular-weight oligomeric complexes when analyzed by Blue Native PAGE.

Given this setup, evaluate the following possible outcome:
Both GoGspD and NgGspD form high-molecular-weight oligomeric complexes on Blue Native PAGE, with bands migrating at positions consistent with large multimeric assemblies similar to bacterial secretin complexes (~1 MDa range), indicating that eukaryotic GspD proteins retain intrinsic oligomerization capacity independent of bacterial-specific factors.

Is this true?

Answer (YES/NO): NO